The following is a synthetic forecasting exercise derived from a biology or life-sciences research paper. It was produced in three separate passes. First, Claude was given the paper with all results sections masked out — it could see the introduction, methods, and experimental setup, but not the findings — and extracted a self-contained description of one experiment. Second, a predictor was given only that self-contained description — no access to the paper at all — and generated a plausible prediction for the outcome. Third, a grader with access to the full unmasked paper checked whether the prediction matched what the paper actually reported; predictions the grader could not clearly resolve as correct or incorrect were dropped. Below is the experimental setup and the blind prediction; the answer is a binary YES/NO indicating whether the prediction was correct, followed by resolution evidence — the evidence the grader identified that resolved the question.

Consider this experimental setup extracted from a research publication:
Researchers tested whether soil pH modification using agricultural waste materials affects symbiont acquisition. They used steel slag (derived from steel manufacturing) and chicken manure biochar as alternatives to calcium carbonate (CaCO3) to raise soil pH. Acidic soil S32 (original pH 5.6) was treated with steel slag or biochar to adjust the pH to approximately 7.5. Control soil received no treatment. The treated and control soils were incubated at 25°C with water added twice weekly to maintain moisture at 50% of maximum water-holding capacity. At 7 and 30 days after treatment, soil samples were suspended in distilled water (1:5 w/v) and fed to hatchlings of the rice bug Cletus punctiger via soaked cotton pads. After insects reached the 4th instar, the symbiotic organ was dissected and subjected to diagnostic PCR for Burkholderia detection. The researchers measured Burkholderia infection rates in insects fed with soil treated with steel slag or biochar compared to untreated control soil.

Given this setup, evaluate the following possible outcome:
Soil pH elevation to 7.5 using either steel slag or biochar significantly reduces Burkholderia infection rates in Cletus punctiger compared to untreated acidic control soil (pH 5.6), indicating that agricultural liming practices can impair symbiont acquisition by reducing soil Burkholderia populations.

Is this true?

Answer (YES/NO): NO